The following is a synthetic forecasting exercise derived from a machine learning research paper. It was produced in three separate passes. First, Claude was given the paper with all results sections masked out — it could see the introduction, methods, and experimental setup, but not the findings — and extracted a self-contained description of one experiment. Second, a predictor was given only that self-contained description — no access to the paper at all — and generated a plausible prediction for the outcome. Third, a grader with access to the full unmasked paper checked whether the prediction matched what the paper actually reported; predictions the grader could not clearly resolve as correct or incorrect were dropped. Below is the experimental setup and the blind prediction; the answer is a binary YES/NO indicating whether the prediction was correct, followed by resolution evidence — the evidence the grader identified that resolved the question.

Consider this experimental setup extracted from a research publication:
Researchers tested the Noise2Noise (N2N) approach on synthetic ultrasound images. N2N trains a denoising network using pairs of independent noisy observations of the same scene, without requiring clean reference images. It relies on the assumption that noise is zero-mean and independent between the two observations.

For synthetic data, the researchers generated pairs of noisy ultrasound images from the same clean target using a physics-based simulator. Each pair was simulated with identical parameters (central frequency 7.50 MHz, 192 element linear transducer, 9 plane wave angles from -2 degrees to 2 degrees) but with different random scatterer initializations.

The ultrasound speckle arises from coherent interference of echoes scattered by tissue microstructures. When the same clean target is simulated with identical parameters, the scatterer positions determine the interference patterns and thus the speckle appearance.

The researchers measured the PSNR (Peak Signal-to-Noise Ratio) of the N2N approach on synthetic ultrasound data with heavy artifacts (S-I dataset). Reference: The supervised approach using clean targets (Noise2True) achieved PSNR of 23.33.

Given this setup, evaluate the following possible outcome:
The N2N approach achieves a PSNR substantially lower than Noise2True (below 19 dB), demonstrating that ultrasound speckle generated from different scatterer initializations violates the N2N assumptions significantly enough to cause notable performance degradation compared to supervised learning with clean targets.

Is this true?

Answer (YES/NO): YES